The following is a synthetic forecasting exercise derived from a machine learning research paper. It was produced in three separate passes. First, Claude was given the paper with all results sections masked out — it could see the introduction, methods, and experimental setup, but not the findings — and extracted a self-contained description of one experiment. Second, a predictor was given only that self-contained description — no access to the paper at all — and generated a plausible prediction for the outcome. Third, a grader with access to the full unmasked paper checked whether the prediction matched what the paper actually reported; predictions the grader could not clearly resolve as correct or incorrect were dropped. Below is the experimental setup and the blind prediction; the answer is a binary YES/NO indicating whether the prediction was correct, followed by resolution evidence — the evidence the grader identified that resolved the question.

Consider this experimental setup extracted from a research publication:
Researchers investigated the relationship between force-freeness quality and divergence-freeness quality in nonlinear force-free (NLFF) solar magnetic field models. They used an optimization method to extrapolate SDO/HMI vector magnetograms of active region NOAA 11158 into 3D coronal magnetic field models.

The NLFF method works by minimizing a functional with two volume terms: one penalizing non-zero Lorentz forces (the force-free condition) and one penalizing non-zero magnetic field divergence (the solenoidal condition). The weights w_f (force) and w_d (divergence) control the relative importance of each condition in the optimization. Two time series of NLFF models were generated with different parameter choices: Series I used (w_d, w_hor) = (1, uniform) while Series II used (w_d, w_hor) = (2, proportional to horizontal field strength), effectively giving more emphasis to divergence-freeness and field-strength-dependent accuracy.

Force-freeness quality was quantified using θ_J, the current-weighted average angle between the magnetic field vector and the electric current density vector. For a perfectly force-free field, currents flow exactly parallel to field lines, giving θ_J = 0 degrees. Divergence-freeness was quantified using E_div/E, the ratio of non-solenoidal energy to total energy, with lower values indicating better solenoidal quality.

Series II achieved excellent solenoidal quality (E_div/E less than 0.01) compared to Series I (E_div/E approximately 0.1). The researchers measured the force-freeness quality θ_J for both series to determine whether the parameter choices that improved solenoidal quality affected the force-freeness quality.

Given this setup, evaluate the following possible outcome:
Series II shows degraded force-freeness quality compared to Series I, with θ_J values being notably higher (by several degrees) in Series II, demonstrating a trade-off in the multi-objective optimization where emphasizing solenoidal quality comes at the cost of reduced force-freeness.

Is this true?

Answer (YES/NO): YES